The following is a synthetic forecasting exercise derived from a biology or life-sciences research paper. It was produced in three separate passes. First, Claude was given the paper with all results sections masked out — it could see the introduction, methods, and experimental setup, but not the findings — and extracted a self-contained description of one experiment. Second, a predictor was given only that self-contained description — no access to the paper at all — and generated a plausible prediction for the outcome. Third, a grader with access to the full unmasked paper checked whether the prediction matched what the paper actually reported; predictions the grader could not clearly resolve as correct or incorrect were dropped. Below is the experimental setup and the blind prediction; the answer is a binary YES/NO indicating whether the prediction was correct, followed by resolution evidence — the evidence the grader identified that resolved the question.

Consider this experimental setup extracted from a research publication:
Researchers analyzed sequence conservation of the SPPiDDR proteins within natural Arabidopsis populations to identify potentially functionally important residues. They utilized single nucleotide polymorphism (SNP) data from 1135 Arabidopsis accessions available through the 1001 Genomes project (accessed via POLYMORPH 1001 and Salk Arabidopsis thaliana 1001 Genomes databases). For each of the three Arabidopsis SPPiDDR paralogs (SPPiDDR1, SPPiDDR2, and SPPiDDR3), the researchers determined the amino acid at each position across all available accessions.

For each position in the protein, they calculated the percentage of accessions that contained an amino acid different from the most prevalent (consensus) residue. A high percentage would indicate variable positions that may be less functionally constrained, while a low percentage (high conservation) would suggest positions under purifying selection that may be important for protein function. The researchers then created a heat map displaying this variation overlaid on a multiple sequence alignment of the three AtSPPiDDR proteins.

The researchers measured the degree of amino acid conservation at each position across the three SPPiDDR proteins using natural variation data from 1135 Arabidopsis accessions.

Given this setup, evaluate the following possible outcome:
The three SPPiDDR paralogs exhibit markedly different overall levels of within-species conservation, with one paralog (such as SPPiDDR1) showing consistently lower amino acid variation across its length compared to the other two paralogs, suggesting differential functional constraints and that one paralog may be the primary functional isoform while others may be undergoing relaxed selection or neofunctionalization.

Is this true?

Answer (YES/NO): YES